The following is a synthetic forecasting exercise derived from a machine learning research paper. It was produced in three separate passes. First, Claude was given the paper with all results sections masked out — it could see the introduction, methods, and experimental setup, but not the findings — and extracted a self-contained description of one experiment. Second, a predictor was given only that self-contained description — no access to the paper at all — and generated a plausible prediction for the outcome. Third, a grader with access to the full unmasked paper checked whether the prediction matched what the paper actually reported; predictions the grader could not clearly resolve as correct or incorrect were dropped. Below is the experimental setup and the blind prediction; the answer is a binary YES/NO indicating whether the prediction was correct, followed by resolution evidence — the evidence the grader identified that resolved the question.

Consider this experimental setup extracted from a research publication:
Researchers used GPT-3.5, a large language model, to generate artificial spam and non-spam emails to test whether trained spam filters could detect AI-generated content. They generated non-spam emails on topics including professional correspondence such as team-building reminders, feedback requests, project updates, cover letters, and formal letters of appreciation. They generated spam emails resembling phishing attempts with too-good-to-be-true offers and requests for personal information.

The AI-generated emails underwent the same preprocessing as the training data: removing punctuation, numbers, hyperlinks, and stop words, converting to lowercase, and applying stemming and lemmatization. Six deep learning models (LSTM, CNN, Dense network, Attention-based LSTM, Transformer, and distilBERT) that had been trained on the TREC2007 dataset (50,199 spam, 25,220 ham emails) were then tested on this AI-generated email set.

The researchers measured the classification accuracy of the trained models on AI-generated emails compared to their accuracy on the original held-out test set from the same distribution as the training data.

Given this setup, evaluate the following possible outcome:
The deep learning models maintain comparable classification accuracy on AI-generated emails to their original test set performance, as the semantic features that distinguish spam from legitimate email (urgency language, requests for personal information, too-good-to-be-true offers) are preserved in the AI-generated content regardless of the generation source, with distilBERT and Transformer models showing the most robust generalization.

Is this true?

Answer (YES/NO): NO